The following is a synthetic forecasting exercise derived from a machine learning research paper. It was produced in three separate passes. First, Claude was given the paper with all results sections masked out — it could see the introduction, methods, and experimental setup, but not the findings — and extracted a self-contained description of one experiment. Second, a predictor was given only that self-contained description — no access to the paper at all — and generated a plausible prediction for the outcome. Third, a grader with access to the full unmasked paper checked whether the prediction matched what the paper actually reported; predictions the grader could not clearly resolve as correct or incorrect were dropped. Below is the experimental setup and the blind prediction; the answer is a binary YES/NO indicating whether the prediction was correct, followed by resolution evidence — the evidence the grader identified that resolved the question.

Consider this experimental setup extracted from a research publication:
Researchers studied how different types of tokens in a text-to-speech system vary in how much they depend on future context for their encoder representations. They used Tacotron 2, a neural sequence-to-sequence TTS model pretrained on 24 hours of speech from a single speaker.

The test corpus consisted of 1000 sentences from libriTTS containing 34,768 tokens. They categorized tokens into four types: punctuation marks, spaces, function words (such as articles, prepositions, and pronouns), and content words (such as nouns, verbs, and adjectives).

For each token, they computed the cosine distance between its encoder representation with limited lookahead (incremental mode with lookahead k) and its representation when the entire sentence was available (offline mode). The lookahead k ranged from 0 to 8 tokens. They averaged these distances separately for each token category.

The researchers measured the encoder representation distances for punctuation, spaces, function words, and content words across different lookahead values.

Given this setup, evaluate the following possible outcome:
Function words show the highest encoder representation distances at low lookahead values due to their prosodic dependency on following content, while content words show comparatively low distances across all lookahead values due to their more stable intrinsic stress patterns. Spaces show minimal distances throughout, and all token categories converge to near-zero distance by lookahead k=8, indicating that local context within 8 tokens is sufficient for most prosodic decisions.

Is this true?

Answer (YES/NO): NO